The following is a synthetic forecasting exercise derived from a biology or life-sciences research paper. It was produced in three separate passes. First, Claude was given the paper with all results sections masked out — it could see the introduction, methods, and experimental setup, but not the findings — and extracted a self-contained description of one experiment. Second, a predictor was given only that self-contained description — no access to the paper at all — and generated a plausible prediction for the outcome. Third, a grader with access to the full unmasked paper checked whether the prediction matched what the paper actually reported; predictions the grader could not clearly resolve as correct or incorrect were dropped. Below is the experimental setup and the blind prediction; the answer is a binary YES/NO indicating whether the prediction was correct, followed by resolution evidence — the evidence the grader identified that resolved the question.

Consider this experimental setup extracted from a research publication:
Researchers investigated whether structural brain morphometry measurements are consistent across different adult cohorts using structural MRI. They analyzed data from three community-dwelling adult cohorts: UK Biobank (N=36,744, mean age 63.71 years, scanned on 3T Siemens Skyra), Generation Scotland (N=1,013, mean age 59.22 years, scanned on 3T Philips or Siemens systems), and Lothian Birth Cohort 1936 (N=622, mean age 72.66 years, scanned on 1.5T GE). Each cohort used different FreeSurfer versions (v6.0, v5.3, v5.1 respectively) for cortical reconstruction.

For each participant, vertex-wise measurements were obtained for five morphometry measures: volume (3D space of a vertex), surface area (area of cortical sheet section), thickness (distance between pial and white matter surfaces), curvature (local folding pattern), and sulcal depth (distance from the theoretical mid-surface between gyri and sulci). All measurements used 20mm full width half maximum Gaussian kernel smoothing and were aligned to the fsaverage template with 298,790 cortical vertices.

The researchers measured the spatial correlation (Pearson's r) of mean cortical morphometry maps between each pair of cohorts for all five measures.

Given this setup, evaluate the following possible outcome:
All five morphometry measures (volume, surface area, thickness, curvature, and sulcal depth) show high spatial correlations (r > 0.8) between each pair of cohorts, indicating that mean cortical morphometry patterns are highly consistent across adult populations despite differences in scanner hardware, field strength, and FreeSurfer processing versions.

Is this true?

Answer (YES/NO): YES